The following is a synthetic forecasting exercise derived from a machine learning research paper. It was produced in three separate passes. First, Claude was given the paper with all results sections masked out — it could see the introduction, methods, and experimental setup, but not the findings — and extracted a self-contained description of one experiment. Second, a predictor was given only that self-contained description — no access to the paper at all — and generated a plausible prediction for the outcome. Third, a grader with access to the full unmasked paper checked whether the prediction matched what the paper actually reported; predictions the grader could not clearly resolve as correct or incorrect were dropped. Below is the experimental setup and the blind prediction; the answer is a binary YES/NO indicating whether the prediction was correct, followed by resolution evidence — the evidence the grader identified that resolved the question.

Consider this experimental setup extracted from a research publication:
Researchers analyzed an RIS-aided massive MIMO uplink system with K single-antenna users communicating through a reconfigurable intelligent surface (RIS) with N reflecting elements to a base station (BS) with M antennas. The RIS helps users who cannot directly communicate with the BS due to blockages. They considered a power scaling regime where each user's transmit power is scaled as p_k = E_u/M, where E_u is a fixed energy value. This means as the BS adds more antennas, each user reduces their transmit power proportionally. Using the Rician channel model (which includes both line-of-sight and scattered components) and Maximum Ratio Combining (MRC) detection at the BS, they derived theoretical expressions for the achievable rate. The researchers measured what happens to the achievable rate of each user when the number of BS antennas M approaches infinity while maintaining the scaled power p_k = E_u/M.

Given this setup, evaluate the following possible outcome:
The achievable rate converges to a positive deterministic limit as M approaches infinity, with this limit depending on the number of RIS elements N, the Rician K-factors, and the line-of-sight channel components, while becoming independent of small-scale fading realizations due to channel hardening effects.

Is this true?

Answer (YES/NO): YES